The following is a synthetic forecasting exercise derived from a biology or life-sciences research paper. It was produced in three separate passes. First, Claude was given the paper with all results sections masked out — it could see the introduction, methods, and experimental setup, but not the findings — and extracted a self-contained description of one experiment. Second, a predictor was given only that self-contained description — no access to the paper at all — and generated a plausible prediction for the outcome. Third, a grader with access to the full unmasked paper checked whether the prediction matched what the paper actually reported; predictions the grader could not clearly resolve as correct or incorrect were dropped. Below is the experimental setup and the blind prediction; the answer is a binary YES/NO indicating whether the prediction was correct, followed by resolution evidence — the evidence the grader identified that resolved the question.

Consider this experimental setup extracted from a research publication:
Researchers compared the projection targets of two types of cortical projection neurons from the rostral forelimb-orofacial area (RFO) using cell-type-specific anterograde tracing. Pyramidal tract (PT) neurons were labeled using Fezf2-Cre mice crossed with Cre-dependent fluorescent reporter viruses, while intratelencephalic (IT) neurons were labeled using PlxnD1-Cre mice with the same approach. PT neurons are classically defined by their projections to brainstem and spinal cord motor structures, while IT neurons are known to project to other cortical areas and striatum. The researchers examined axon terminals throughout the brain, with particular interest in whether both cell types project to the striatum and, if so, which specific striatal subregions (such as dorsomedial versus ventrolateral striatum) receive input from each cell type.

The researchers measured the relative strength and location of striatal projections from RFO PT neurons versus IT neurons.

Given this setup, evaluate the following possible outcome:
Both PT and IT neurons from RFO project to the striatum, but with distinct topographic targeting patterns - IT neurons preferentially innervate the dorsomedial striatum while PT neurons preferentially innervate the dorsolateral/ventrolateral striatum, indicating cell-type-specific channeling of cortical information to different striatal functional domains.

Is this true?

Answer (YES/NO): NO